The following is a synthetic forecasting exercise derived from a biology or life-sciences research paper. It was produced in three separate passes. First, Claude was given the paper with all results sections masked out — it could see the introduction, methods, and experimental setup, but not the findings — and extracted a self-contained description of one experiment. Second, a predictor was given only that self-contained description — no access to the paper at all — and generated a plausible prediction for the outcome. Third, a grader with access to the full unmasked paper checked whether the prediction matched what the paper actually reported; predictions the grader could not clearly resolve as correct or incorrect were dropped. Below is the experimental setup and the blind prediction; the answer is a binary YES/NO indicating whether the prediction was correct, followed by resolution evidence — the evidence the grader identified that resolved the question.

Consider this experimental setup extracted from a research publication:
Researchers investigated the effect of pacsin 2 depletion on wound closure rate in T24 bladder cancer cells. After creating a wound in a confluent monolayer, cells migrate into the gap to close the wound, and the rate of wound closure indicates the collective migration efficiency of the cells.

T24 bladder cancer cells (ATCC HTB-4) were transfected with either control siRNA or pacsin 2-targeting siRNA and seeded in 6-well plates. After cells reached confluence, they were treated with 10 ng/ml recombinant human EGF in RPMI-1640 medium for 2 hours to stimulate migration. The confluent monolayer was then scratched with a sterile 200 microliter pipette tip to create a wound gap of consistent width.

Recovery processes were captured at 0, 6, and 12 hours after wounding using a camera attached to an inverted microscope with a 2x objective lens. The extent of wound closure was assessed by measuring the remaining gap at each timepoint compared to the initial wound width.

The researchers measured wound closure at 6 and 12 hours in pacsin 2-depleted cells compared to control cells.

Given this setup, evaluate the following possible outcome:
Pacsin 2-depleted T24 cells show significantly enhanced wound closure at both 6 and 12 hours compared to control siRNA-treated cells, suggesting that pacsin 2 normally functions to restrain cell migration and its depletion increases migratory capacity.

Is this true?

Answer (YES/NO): YES